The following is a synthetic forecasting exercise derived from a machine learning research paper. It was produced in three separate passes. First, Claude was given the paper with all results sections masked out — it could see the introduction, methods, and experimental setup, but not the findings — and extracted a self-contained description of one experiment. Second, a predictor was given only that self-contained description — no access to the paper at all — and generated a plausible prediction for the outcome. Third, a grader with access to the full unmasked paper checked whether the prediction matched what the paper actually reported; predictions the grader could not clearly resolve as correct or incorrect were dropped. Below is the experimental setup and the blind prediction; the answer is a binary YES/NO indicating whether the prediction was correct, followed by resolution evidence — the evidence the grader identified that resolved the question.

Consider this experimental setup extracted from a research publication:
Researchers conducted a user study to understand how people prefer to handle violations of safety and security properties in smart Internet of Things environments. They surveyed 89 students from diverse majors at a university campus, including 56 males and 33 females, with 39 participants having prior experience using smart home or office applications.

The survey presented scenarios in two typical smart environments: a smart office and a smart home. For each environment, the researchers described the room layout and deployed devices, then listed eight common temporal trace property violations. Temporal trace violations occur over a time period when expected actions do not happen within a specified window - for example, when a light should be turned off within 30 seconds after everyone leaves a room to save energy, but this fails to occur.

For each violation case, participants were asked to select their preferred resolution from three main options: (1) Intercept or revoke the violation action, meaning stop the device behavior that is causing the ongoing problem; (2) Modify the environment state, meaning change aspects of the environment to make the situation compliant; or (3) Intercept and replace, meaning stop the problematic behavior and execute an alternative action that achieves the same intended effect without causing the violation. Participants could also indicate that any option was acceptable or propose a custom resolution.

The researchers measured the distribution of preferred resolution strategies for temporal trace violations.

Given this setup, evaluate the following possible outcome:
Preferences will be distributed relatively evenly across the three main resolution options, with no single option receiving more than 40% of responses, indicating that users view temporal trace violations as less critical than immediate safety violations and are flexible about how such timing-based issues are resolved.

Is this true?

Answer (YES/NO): NO